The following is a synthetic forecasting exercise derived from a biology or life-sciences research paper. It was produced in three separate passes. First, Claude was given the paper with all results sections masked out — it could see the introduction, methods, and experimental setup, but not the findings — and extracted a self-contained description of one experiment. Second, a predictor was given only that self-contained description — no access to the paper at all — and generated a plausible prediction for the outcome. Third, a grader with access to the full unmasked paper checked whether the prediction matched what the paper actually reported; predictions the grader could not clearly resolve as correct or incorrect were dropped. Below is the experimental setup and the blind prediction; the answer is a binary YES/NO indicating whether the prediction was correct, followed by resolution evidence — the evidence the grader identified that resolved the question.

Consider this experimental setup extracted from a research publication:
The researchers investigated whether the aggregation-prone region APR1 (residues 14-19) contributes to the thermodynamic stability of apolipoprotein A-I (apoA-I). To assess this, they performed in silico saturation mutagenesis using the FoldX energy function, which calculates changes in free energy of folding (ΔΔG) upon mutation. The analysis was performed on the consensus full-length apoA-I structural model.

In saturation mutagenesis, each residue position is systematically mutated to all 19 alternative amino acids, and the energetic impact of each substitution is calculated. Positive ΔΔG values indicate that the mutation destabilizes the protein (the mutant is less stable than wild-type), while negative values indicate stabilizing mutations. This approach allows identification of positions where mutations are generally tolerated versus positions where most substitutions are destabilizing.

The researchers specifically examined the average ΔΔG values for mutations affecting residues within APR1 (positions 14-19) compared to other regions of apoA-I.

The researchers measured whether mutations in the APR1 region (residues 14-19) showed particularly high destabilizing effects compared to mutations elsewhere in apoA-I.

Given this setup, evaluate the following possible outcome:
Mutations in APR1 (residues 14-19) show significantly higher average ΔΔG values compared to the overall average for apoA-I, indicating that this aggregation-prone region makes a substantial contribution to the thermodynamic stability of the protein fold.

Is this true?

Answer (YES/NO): YES